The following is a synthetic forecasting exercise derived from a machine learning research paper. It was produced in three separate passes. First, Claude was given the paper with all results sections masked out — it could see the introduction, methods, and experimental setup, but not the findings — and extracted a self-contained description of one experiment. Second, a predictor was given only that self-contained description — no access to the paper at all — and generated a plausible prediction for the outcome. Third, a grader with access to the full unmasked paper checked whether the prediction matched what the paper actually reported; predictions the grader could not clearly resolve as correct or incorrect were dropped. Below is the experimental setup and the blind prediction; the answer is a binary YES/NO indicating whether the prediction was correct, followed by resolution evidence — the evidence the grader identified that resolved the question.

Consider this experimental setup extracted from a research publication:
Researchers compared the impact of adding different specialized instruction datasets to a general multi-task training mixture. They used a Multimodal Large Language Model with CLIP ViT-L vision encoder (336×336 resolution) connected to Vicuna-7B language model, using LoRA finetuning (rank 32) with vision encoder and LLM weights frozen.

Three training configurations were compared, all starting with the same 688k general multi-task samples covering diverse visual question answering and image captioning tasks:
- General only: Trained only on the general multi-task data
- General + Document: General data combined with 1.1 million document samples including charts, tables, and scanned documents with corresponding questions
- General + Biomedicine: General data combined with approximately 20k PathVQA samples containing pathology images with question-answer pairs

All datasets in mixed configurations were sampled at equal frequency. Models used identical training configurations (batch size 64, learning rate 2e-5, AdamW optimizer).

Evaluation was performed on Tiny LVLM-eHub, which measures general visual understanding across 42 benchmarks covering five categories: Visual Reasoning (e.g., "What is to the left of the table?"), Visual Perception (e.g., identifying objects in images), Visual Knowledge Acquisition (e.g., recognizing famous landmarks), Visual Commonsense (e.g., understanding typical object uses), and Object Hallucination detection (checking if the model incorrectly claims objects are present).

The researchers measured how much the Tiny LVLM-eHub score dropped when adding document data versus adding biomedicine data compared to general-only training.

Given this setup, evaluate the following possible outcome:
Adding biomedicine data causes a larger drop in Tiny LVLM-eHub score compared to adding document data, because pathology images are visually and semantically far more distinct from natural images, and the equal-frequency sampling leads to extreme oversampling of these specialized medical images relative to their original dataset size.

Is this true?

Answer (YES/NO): NO